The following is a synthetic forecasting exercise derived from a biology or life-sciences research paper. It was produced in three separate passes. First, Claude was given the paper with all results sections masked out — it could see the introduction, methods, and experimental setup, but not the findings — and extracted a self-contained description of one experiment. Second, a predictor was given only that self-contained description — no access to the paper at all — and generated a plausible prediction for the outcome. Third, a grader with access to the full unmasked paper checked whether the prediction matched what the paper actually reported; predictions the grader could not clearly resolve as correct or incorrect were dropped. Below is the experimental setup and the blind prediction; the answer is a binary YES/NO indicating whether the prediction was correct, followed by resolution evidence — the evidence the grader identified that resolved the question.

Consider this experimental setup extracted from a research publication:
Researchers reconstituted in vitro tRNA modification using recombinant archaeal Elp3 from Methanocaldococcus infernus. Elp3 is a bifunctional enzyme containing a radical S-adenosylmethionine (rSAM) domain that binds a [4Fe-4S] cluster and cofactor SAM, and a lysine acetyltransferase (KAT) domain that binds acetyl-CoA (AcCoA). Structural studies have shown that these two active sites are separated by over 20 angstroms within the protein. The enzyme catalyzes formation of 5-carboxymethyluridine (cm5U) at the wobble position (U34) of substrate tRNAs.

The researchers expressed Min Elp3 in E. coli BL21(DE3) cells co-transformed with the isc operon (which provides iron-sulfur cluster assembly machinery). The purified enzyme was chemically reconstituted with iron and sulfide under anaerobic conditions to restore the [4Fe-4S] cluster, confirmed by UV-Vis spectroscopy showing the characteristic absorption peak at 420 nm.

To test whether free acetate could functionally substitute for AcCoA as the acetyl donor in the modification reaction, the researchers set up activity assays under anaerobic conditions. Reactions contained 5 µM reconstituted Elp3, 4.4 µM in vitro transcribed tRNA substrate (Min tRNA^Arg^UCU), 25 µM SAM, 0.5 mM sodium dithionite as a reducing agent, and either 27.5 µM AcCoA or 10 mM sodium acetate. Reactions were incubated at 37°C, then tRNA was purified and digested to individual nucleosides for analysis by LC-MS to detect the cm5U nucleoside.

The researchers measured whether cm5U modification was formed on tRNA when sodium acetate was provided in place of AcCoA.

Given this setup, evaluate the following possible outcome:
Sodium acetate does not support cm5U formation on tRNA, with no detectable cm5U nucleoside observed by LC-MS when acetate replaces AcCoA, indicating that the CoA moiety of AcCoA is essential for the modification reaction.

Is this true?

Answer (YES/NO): NO